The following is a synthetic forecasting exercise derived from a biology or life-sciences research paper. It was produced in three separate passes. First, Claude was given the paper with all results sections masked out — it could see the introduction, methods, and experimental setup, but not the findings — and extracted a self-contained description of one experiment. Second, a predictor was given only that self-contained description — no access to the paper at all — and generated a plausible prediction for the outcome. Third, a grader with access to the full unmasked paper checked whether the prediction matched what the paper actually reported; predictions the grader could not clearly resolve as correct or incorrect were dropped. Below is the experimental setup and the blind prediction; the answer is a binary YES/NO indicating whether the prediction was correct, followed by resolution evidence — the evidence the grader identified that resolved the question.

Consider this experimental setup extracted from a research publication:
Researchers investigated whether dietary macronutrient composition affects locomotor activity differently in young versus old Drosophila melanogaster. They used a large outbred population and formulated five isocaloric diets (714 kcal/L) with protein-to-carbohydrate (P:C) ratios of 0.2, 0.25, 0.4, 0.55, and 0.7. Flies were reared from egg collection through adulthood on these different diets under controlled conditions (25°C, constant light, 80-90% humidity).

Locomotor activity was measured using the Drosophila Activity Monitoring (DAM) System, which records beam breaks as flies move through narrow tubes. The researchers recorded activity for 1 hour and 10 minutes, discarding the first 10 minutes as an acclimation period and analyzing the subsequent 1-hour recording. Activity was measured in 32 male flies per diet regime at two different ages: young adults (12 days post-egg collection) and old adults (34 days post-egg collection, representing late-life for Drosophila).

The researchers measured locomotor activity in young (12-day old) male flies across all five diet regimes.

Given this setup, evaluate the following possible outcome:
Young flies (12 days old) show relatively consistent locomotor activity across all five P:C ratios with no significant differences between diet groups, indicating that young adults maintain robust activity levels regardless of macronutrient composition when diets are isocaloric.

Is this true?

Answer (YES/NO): YES